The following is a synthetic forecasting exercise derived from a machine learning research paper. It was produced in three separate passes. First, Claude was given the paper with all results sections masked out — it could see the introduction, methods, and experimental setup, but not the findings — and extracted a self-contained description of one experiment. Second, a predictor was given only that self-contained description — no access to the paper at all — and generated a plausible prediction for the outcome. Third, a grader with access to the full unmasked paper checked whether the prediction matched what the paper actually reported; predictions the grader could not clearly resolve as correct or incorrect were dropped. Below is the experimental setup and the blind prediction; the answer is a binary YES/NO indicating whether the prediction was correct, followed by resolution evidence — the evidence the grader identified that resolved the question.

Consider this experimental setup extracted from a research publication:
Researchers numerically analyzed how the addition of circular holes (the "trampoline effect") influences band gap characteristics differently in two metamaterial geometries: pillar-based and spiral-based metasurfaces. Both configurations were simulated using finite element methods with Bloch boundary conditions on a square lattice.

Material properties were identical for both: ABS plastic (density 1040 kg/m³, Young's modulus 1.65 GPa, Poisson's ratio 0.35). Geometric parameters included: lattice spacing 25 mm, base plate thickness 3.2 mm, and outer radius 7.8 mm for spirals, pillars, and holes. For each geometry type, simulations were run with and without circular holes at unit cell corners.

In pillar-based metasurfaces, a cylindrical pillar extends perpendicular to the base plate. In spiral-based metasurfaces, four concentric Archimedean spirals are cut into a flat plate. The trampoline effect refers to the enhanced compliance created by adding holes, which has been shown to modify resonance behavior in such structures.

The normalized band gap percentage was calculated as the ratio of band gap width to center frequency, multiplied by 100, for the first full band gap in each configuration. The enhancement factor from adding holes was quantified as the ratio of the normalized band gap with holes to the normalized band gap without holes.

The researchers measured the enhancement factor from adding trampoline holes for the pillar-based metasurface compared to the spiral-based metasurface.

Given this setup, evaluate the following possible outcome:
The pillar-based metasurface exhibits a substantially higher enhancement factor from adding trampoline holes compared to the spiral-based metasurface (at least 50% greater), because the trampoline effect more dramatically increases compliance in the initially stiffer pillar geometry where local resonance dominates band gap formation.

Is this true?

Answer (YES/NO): NO